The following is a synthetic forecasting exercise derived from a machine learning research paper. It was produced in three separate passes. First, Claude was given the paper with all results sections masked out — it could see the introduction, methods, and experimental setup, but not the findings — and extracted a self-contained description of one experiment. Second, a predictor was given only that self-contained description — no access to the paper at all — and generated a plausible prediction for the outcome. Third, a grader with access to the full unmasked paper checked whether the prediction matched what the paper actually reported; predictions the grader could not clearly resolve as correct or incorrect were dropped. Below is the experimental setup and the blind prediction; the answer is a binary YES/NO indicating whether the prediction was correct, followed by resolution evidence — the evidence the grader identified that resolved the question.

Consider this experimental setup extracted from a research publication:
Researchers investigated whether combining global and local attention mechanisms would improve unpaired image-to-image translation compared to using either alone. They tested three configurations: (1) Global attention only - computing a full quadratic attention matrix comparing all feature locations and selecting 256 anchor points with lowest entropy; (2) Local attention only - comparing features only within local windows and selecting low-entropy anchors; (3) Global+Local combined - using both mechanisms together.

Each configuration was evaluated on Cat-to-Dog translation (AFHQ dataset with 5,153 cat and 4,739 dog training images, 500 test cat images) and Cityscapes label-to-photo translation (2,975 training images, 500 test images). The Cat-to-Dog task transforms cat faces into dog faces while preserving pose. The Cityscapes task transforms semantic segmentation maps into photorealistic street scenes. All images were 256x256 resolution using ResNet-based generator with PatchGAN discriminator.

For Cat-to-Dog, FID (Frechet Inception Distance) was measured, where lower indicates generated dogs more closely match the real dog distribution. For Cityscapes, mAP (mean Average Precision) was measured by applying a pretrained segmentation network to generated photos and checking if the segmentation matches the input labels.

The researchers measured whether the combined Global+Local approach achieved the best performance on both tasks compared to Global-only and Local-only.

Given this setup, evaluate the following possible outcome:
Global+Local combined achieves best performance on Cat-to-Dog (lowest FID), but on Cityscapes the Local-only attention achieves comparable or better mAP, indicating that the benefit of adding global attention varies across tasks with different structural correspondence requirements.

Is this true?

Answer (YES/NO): NO